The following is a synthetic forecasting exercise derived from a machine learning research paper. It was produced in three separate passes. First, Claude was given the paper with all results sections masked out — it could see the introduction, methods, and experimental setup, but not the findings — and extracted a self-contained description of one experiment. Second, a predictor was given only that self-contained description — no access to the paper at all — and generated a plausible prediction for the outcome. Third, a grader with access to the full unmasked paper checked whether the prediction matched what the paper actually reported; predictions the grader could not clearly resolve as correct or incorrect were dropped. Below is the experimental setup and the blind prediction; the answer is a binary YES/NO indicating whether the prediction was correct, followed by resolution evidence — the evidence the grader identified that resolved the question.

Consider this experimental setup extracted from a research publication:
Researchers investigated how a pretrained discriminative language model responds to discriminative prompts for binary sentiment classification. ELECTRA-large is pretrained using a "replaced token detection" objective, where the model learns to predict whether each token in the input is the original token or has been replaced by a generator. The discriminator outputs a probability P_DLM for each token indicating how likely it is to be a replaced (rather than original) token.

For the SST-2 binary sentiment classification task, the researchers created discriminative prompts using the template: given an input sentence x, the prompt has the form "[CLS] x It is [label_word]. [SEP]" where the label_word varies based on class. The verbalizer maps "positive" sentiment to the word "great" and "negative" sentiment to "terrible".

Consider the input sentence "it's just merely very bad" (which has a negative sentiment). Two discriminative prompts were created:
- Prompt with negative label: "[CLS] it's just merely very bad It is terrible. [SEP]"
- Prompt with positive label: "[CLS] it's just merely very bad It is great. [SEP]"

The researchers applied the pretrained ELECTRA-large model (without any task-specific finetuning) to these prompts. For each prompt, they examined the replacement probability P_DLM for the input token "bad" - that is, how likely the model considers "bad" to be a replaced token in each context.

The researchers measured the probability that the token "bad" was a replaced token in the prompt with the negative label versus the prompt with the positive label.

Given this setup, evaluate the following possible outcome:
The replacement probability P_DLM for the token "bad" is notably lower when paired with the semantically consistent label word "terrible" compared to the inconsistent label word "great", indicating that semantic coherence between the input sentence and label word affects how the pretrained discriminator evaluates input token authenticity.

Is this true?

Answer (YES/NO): YES